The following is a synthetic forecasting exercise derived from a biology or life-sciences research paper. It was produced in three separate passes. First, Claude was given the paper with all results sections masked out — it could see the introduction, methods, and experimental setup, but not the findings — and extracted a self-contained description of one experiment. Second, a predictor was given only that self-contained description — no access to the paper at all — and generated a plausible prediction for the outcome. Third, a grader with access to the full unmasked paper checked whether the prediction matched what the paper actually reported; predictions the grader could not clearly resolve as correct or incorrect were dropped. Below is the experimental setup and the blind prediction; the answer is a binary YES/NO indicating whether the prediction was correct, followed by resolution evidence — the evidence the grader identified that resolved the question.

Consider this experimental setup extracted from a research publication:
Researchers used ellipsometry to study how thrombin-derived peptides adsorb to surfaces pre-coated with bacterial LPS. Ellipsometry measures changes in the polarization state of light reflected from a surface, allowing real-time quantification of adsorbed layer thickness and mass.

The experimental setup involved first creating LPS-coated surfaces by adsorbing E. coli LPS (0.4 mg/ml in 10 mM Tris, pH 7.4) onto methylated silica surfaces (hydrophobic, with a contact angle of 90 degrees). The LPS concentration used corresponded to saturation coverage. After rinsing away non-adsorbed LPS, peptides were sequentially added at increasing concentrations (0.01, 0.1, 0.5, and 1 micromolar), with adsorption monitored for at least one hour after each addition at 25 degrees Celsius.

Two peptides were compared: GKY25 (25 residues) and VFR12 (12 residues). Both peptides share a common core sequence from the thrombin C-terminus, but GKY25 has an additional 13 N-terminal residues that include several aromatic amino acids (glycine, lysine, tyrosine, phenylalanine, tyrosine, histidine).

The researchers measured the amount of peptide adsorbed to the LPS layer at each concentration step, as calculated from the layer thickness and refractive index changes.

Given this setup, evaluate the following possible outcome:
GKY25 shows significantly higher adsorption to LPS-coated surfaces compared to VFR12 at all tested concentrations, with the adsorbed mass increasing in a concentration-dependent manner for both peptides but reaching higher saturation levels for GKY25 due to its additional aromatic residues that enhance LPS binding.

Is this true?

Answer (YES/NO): NO